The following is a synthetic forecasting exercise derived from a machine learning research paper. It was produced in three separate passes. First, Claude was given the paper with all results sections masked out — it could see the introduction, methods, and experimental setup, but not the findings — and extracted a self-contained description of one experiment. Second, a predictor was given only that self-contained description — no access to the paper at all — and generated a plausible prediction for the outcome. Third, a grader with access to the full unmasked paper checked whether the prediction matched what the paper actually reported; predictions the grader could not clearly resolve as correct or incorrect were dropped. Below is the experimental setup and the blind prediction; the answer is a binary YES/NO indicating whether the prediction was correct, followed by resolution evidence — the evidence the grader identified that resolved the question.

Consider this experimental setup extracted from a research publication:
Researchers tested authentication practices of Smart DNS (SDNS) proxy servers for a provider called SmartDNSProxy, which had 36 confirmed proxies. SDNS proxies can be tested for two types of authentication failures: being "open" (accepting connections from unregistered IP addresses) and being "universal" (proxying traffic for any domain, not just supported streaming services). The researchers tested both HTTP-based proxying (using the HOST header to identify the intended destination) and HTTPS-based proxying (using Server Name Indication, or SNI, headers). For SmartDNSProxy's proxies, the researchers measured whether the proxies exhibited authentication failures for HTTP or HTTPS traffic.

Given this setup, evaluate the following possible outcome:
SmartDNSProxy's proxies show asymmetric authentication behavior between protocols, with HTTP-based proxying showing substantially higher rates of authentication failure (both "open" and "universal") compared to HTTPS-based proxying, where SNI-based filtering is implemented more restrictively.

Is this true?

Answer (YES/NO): NO